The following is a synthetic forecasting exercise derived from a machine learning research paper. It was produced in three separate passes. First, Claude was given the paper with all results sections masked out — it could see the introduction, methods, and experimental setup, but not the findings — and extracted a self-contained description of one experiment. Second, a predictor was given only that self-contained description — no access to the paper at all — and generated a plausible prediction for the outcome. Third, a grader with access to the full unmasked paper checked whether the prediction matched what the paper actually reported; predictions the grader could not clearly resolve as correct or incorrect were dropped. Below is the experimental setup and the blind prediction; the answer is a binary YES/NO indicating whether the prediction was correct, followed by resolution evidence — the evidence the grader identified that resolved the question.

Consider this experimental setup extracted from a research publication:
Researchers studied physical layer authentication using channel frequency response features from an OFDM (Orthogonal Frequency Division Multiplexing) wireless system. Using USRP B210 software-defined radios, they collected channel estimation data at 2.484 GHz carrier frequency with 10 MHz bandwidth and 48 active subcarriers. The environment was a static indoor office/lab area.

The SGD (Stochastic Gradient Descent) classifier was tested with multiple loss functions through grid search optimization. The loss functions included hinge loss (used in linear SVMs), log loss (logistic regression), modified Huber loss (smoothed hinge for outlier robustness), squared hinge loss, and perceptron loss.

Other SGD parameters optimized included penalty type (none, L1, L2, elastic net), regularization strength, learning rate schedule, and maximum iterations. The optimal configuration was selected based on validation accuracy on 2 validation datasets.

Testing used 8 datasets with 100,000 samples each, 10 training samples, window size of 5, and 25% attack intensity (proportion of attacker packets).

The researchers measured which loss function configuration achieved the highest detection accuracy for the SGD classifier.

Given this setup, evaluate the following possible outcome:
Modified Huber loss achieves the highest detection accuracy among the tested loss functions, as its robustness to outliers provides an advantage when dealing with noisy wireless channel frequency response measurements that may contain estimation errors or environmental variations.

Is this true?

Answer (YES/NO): NO